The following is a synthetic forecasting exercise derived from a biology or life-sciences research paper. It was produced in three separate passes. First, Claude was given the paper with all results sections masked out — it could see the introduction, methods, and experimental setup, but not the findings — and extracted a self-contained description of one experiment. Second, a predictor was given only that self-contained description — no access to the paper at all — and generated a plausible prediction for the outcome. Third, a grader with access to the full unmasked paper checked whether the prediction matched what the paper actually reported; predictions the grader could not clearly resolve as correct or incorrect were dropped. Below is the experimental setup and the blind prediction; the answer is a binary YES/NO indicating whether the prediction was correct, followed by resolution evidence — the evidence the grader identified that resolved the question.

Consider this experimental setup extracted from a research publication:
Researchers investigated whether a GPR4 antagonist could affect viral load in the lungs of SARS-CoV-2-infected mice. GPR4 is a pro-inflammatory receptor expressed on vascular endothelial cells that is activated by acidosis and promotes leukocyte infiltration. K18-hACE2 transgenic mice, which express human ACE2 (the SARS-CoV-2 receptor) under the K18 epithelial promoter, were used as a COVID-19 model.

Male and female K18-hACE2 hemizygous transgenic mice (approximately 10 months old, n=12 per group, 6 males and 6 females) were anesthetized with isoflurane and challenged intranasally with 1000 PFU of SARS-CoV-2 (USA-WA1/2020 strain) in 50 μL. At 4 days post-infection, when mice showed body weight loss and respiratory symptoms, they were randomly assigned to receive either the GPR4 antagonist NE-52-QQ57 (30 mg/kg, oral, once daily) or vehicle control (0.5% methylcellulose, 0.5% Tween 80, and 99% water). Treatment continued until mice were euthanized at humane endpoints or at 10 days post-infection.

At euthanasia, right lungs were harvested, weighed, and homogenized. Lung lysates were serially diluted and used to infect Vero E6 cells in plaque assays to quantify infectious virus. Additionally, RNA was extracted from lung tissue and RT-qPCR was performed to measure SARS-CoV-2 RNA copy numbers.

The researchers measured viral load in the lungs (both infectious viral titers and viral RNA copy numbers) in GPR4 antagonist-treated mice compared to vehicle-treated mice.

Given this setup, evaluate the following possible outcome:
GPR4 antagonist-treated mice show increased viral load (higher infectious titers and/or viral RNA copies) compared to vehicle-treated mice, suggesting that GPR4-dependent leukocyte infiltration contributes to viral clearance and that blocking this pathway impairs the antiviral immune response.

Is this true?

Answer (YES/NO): NO